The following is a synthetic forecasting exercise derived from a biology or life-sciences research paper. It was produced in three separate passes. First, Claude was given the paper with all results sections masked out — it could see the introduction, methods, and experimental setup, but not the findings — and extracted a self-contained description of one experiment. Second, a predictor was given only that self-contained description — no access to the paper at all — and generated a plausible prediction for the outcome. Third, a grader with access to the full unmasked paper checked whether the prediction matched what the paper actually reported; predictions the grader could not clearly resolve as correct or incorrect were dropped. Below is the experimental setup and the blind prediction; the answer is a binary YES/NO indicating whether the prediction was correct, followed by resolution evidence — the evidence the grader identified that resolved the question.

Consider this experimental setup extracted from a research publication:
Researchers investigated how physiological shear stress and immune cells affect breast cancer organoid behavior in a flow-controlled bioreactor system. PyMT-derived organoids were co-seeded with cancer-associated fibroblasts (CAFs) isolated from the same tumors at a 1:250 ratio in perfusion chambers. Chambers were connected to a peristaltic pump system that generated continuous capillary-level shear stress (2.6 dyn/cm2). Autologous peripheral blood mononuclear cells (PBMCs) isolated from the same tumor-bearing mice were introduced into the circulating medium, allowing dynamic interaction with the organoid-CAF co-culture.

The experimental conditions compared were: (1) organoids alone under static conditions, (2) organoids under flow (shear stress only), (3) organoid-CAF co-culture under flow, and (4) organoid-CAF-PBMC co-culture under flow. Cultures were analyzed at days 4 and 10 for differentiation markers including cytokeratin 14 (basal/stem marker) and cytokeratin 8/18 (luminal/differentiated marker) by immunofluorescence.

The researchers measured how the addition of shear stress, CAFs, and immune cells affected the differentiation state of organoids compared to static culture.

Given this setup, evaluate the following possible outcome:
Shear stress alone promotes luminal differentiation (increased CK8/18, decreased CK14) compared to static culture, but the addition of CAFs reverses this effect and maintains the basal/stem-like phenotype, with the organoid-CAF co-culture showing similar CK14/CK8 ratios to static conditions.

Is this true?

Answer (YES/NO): NO